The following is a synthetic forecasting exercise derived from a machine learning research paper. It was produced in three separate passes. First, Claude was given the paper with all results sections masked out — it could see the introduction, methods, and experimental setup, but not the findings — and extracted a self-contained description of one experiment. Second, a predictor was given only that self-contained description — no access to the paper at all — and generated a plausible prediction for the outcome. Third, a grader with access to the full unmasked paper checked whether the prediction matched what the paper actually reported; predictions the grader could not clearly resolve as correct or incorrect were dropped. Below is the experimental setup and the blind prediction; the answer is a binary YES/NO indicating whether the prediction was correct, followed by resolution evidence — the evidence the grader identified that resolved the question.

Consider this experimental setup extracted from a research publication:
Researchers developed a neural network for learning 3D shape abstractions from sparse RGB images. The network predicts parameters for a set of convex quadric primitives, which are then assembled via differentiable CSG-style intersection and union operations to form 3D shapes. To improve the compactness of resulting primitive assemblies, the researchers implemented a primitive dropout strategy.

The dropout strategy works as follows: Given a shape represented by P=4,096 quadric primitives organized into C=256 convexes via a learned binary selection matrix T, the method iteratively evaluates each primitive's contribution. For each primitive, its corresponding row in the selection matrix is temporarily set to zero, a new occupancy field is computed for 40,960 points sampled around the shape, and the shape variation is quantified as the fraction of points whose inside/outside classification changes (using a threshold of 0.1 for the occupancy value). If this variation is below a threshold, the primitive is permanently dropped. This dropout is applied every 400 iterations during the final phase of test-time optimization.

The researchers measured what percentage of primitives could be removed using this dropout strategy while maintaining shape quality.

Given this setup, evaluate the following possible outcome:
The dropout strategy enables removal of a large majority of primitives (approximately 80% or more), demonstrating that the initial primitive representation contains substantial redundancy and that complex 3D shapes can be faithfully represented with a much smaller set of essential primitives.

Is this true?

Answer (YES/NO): NO